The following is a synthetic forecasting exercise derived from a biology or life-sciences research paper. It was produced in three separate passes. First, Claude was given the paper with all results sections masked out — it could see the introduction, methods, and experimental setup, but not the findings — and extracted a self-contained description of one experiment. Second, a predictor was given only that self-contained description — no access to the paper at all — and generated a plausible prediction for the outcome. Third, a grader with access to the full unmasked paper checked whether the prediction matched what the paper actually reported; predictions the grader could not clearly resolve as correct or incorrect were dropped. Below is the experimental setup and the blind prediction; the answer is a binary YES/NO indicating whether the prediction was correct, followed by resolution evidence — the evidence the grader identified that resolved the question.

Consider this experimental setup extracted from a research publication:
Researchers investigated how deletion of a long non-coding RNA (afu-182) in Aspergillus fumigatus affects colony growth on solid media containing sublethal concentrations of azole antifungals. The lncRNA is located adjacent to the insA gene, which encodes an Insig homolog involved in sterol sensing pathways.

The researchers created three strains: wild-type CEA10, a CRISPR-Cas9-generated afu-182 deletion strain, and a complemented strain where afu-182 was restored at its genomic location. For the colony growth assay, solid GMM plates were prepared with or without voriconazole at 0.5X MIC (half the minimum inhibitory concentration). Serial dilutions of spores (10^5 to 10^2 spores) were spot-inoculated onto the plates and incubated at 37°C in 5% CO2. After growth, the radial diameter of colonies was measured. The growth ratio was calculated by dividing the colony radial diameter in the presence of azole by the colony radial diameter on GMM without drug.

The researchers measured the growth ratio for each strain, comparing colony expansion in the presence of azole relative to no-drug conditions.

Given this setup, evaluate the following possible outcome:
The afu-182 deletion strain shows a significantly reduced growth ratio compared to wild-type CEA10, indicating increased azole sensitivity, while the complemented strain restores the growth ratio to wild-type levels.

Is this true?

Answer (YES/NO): NO